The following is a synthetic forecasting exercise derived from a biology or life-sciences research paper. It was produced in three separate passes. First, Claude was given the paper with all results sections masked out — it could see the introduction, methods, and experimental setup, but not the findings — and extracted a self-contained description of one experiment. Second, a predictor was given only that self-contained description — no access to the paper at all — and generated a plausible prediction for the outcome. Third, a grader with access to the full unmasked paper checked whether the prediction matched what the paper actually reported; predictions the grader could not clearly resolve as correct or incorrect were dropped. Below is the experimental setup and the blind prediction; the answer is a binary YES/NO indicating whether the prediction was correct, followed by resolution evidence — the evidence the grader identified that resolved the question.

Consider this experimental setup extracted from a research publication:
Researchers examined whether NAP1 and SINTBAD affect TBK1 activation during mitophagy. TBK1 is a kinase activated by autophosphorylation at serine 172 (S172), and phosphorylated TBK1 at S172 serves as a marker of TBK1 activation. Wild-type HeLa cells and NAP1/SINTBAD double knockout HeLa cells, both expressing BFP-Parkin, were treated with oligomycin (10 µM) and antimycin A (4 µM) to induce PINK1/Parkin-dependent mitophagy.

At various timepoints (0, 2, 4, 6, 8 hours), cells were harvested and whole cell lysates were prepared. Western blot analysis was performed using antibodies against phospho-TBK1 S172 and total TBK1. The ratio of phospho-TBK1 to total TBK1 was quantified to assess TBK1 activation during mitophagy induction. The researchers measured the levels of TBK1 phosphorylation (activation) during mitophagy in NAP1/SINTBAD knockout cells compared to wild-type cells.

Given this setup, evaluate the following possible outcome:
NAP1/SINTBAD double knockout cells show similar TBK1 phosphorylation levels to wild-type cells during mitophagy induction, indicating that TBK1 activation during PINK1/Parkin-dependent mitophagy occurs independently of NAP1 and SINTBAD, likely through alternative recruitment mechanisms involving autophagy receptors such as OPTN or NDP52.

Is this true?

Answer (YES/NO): NO